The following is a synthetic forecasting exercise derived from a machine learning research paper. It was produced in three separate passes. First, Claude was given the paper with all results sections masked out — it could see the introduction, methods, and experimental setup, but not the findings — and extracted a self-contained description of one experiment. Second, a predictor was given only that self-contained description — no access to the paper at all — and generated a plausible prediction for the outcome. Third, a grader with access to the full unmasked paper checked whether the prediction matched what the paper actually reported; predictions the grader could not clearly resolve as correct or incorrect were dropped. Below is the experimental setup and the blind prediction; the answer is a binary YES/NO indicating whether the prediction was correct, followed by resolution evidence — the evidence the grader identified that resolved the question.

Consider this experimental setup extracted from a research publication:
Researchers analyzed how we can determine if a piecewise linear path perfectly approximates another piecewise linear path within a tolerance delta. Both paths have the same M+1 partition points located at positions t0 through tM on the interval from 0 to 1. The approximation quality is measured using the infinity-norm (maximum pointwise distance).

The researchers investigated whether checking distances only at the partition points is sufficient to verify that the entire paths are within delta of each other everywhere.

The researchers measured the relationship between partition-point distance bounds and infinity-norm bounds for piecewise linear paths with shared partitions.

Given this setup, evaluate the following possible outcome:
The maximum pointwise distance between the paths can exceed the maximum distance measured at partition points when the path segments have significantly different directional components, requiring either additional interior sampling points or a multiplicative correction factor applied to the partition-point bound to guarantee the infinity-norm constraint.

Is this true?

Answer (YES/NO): NO